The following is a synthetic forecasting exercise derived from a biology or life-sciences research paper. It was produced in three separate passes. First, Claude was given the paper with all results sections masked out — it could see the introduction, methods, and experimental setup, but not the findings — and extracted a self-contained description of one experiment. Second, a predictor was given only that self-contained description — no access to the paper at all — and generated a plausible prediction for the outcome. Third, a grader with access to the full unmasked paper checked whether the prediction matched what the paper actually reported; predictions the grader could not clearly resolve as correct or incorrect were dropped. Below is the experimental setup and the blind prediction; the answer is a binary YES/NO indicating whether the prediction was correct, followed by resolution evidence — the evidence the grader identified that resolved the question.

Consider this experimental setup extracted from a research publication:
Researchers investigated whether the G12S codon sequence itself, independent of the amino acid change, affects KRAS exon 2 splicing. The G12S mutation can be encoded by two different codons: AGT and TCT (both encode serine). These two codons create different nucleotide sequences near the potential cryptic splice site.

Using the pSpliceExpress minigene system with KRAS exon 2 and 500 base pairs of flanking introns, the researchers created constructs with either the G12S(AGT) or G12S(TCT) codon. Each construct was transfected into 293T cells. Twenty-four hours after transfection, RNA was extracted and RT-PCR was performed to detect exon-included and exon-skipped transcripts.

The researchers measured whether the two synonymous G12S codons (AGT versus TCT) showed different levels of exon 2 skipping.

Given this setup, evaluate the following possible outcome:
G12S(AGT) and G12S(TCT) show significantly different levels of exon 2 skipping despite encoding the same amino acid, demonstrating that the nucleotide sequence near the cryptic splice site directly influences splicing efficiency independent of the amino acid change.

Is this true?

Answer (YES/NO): YES